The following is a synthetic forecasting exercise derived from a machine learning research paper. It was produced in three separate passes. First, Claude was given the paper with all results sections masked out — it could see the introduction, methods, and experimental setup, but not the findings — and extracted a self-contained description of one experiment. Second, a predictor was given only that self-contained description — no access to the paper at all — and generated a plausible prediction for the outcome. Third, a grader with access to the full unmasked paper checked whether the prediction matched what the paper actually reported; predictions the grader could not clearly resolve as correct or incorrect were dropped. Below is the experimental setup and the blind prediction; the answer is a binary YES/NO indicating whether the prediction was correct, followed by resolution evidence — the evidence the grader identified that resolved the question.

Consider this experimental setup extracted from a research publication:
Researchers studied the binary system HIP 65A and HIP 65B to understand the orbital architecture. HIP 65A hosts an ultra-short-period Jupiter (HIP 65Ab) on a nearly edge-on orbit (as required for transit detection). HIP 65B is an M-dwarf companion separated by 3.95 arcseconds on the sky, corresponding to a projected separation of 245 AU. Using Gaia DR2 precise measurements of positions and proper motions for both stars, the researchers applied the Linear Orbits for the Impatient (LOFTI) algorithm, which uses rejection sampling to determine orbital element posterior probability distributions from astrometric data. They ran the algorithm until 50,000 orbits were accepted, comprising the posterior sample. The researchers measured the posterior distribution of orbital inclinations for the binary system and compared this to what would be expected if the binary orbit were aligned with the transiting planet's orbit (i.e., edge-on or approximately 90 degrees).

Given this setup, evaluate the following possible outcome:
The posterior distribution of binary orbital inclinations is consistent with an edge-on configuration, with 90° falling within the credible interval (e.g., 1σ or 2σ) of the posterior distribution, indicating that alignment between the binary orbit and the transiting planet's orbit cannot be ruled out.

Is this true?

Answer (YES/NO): NO